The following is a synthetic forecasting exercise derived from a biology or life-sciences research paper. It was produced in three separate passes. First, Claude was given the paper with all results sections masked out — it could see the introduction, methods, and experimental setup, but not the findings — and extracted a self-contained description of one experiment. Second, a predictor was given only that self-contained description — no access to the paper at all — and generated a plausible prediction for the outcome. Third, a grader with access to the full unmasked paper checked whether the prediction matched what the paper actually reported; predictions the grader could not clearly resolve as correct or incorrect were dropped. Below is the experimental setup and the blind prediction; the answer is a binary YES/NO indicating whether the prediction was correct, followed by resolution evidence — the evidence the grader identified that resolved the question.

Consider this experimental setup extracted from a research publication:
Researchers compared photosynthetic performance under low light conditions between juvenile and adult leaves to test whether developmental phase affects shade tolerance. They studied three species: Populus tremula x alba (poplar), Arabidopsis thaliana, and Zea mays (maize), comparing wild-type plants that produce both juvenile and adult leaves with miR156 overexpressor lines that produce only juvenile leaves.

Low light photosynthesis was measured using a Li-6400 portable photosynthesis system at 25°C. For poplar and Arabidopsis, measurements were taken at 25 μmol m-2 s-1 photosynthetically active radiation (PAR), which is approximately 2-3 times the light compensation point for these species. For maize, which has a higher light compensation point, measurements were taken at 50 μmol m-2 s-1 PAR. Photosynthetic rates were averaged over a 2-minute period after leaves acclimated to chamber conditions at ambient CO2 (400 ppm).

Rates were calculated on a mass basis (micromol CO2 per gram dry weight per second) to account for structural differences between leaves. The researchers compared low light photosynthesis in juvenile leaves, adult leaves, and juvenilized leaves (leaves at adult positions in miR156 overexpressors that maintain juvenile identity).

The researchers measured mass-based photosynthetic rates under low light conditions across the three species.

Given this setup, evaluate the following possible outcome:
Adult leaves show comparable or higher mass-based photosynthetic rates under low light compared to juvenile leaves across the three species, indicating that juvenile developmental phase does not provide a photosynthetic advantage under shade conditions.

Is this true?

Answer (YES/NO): NO